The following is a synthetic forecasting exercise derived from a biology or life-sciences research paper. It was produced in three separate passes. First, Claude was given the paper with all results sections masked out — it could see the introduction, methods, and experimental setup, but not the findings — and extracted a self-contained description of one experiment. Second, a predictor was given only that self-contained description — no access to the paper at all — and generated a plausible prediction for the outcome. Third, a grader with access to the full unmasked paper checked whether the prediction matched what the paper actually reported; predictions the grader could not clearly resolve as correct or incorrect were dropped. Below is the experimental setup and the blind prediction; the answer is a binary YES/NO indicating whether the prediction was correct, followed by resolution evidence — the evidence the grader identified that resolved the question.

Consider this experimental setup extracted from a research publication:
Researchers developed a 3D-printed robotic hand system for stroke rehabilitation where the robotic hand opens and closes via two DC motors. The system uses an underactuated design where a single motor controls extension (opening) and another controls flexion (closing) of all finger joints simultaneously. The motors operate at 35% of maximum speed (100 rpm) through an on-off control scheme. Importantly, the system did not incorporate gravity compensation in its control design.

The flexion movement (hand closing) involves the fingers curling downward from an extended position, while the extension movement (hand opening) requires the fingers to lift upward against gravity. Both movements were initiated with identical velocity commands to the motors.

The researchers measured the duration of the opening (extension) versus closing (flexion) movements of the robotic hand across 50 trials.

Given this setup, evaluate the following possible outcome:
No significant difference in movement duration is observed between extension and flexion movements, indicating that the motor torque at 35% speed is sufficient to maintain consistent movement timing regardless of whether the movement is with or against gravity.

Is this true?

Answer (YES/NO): NO